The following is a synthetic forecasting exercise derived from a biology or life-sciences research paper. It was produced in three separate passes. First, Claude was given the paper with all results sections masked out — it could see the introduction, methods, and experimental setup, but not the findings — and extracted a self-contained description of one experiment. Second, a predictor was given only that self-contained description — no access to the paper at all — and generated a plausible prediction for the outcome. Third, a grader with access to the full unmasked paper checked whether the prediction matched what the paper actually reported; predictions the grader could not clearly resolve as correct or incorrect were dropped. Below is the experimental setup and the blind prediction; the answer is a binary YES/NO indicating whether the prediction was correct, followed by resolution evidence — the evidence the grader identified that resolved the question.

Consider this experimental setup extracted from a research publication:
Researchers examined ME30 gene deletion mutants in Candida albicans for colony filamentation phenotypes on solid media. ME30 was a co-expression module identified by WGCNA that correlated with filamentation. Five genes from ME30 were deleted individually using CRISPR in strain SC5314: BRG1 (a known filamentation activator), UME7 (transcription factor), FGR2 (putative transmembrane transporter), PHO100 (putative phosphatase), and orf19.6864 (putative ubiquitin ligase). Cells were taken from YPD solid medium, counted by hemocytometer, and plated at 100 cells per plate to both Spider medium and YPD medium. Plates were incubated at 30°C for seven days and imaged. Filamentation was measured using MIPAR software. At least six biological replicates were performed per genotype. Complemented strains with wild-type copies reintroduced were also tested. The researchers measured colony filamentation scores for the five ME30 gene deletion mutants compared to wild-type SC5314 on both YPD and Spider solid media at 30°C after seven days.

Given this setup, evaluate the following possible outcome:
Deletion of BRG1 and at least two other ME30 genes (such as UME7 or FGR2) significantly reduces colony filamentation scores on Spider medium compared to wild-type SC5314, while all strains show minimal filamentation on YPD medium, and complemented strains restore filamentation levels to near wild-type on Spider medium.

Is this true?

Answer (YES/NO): NO